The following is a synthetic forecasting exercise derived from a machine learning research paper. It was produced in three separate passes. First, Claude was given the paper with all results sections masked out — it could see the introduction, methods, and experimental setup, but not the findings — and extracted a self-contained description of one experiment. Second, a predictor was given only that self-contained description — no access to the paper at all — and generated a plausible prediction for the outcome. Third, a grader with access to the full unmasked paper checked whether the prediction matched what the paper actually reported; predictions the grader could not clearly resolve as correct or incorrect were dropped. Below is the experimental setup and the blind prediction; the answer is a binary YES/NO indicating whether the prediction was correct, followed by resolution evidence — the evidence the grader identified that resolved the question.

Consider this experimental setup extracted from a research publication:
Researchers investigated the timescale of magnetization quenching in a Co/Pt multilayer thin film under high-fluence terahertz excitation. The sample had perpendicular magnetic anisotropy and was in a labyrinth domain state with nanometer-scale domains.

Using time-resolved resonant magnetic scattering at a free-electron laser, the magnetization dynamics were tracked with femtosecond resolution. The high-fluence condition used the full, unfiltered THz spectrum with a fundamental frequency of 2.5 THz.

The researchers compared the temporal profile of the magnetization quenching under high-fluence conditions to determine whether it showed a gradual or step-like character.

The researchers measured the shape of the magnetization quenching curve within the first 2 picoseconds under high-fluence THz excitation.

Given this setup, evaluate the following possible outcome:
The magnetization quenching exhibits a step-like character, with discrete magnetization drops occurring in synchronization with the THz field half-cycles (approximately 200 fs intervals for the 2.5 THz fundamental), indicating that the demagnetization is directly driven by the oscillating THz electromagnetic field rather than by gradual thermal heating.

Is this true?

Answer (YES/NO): NO